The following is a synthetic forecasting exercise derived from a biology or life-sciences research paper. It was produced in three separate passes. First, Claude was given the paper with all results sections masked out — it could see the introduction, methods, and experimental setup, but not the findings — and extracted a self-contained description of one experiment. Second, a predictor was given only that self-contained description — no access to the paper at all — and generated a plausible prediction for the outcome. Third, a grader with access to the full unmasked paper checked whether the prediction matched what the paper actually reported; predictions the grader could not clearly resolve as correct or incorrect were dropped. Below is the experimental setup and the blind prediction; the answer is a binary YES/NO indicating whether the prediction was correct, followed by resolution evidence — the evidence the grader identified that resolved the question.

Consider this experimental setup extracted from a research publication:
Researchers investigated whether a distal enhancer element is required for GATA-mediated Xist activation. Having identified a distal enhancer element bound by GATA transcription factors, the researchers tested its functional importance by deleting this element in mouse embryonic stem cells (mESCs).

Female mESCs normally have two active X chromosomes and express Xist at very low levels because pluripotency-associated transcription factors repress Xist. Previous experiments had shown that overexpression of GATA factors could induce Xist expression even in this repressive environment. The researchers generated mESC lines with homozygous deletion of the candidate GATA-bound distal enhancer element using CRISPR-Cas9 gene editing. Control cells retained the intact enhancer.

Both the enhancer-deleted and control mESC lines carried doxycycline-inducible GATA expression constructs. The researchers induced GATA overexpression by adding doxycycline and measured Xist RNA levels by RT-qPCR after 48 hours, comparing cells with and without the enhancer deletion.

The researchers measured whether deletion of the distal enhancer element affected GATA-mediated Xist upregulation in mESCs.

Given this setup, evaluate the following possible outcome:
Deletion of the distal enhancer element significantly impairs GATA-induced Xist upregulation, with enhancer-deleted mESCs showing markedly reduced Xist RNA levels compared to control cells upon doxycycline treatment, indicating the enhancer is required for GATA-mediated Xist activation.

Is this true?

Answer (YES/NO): YES